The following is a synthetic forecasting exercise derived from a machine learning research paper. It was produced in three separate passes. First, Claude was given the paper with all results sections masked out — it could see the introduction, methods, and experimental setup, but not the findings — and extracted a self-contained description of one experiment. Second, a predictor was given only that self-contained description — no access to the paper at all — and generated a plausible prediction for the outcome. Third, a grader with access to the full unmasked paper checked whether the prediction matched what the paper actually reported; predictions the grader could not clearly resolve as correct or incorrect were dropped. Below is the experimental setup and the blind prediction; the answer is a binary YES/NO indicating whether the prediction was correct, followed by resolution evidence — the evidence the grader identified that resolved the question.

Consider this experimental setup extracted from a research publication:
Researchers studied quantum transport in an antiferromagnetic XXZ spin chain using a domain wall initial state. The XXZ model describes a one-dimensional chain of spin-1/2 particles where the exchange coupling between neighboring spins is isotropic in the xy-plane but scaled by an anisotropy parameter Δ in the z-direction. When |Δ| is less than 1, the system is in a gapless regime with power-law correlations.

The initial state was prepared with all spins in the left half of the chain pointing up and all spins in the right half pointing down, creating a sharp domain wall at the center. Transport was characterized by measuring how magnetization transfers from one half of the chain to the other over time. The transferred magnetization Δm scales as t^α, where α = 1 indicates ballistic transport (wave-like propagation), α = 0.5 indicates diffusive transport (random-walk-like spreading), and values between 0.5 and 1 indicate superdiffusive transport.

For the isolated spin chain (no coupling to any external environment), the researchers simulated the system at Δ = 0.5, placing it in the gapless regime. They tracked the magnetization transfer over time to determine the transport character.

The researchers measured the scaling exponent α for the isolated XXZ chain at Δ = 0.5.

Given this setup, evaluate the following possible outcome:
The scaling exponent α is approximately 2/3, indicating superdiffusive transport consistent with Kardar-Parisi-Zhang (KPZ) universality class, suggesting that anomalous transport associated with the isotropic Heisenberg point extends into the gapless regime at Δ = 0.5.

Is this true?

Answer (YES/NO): NO